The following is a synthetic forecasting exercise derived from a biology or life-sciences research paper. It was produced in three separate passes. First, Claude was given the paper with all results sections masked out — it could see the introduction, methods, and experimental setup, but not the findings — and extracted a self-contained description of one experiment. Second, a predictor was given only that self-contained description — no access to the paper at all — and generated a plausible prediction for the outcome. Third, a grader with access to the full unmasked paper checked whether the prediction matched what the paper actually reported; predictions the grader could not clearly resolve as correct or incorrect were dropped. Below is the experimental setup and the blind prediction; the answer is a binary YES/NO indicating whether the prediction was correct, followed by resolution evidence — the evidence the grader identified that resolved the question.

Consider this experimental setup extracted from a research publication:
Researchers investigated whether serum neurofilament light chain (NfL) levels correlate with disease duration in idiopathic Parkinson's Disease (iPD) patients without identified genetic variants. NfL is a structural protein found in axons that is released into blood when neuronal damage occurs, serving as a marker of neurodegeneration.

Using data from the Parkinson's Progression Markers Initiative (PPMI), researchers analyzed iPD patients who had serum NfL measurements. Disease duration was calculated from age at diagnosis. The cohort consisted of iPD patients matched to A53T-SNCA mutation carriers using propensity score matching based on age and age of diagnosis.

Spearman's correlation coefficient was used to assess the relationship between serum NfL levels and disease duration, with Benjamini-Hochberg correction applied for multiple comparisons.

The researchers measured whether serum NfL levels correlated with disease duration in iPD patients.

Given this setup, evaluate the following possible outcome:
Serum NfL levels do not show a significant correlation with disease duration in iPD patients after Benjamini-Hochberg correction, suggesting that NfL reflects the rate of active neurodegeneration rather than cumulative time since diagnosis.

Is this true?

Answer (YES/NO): YES